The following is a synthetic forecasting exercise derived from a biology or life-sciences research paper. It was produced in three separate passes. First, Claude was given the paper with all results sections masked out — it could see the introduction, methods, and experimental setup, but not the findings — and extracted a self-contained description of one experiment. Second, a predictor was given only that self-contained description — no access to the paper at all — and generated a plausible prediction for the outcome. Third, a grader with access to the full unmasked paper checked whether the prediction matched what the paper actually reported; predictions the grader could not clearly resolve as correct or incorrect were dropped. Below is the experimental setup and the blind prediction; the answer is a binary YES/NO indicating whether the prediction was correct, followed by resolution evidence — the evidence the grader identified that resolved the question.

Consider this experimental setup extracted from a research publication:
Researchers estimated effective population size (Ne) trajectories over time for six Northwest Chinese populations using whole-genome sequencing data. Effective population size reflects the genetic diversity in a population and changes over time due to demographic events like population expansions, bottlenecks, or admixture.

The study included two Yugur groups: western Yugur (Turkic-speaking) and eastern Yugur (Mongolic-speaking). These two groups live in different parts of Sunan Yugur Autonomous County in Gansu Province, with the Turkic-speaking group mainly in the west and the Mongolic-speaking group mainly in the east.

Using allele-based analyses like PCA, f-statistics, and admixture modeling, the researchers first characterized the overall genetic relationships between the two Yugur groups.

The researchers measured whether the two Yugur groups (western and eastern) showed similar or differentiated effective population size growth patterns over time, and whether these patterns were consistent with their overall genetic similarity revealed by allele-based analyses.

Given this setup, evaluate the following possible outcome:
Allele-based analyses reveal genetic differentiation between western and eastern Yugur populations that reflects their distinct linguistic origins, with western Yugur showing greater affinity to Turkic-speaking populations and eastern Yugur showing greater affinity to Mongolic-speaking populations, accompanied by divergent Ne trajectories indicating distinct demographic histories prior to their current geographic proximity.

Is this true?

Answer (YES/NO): NO